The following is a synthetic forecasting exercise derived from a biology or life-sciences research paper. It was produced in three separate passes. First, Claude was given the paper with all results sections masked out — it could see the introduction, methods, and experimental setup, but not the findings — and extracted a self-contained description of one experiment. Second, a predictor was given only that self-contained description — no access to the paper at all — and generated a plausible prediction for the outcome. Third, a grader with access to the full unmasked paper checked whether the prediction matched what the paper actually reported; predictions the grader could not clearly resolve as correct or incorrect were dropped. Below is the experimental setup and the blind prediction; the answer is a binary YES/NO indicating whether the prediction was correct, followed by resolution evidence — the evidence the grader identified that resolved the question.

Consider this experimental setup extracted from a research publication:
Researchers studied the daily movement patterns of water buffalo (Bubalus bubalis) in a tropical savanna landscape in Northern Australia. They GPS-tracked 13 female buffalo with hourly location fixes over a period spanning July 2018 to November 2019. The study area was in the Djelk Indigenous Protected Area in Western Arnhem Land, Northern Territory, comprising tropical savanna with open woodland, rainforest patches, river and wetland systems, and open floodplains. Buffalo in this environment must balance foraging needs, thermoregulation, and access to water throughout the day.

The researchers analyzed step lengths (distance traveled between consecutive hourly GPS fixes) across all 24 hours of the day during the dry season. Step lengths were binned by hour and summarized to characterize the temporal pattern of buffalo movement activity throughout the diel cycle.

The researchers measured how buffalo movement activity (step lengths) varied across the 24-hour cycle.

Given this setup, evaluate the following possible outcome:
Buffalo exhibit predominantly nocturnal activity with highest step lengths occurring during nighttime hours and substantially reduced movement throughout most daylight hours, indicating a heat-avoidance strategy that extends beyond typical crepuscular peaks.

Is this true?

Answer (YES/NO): NO